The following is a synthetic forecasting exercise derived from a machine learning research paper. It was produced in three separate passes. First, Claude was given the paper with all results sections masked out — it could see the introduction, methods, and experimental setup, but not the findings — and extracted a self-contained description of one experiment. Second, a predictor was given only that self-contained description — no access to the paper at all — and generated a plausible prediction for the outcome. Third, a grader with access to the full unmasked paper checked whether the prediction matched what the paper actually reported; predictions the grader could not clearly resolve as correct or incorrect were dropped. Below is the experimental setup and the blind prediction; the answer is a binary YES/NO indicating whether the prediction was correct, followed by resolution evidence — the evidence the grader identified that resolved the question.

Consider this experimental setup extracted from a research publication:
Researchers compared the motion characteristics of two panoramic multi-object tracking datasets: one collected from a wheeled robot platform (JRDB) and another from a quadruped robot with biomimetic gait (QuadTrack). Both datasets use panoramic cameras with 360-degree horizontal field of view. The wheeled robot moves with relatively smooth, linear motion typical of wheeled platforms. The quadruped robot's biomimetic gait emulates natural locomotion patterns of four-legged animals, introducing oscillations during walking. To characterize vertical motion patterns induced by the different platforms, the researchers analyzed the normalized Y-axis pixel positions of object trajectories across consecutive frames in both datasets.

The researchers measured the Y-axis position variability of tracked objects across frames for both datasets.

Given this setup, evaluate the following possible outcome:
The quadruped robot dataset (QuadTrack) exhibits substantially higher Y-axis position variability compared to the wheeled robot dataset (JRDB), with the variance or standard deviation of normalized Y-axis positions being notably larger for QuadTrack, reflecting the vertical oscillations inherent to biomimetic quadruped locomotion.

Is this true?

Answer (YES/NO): YES